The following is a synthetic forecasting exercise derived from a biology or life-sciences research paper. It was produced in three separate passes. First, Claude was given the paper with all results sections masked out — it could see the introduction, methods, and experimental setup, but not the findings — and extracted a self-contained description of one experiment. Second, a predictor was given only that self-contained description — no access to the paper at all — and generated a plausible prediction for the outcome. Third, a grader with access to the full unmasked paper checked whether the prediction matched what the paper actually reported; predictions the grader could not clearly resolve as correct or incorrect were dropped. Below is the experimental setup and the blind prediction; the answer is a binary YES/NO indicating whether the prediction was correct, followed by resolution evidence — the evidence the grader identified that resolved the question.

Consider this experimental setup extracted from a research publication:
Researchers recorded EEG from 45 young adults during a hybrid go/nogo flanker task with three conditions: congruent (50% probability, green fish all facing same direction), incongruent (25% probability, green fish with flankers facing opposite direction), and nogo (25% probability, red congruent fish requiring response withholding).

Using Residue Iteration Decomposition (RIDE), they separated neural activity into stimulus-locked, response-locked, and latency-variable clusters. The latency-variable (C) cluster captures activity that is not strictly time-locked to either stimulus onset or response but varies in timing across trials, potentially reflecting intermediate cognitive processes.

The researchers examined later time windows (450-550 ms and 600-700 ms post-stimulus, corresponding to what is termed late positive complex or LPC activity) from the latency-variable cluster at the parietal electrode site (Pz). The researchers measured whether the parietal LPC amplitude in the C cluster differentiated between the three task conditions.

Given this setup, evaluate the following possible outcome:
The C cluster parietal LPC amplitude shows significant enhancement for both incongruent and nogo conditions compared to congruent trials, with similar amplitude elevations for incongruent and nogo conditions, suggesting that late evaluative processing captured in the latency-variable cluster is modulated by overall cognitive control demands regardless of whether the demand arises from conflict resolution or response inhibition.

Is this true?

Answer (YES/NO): NO